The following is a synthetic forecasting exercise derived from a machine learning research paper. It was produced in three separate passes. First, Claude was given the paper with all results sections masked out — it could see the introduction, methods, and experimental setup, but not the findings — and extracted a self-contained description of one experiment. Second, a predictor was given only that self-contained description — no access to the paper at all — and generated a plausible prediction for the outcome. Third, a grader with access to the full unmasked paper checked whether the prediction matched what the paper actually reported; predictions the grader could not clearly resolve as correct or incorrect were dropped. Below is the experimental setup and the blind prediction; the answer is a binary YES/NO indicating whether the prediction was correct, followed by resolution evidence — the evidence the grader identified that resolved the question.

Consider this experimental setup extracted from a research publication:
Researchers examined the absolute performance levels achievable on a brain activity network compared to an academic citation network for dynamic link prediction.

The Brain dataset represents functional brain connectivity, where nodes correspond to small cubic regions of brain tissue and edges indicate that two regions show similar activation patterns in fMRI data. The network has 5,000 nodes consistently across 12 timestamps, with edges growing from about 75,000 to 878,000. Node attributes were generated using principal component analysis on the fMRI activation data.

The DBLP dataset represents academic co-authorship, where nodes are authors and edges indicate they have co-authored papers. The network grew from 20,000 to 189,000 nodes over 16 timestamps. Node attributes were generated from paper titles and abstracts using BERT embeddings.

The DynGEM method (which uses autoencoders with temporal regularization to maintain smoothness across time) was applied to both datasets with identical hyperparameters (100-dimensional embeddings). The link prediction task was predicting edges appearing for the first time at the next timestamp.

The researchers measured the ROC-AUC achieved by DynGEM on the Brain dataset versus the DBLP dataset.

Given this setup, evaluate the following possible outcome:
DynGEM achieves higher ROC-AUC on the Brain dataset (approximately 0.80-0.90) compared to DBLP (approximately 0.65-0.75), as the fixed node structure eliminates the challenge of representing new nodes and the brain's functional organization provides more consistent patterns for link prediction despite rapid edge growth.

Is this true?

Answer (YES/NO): NO